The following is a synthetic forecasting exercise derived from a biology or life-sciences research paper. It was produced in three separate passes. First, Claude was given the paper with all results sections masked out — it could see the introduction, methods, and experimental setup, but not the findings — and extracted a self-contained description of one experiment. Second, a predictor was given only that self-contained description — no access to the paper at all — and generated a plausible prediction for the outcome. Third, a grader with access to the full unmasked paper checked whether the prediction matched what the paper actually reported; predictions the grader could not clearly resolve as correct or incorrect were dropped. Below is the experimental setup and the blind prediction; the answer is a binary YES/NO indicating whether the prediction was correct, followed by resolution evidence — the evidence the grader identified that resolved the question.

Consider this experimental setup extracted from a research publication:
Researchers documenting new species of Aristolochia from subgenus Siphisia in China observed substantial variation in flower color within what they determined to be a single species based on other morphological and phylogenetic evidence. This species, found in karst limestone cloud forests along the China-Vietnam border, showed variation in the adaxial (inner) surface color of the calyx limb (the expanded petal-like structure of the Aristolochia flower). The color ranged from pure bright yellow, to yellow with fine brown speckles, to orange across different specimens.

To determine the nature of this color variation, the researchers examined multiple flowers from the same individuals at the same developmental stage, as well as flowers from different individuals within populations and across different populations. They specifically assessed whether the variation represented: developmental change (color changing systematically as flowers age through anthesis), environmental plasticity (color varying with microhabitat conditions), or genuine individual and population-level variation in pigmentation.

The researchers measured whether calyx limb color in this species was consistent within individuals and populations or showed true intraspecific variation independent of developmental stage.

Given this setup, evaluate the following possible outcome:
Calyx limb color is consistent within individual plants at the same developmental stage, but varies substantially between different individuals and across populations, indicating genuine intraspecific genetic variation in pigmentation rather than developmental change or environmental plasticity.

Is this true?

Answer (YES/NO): NO